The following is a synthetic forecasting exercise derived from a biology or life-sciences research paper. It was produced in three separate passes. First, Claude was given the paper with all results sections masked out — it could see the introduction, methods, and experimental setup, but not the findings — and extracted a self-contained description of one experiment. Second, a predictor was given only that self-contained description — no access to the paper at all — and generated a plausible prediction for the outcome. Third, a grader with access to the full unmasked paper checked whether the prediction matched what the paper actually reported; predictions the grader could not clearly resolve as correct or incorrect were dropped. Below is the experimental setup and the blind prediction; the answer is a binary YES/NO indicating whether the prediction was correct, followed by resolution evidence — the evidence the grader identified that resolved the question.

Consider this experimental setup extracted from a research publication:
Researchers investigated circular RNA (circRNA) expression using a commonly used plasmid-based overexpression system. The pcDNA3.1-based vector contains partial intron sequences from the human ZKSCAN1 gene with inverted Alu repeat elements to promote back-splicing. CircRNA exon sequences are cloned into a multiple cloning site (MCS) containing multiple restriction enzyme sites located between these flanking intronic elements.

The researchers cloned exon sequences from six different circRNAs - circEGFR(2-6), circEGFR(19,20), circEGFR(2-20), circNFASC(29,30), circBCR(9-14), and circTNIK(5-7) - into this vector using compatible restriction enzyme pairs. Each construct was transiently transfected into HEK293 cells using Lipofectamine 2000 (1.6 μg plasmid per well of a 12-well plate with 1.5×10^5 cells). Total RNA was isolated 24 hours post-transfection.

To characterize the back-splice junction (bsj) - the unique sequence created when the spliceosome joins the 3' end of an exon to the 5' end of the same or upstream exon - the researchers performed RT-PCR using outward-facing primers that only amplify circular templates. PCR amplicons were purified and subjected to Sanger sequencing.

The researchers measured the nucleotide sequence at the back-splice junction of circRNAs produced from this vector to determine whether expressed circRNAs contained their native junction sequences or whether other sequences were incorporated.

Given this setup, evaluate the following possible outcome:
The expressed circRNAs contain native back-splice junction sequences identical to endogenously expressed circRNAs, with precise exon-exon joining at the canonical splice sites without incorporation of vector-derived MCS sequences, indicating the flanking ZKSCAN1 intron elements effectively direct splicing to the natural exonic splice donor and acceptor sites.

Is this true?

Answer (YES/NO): NO